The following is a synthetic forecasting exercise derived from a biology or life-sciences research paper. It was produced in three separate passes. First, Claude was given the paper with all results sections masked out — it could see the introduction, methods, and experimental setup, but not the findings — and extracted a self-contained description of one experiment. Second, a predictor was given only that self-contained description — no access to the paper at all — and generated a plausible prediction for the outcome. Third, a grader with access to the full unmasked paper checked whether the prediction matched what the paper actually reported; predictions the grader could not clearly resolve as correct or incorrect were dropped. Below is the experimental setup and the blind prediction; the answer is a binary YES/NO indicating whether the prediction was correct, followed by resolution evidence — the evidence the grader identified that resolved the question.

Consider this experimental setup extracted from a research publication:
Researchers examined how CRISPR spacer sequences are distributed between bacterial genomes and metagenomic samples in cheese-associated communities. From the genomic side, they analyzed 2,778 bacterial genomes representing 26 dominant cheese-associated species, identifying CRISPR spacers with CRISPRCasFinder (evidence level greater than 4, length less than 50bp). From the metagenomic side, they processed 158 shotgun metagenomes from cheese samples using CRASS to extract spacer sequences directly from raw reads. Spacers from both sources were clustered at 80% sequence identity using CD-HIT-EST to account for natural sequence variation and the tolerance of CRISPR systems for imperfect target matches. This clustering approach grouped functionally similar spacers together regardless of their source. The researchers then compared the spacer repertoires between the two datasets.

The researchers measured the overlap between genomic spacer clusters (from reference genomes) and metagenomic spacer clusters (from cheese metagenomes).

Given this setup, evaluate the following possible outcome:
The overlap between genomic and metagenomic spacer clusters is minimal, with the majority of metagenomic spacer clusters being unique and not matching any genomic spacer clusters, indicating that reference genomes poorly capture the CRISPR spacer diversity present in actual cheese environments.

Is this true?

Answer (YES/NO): YES